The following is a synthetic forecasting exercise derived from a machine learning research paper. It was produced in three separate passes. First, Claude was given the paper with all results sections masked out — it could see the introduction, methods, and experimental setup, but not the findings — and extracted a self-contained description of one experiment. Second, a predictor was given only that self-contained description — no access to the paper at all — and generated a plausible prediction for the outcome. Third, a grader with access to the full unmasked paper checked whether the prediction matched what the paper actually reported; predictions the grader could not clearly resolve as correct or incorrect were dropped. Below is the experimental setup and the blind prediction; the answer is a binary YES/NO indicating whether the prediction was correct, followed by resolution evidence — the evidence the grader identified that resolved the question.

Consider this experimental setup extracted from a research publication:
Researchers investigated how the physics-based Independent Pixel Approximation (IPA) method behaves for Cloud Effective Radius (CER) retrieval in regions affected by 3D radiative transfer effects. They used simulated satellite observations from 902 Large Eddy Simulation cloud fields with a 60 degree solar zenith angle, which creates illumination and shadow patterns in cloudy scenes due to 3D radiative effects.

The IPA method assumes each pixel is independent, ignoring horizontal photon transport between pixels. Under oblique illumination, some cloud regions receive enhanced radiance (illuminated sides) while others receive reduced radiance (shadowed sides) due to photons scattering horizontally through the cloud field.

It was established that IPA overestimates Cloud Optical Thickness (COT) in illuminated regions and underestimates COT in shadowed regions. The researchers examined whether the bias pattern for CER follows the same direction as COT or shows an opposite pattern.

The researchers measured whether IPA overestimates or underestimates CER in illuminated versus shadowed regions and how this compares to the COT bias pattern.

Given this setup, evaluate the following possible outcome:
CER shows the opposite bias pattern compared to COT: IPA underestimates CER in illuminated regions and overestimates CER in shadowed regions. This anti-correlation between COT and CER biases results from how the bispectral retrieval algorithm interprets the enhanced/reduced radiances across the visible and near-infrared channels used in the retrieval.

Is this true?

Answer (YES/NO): YES